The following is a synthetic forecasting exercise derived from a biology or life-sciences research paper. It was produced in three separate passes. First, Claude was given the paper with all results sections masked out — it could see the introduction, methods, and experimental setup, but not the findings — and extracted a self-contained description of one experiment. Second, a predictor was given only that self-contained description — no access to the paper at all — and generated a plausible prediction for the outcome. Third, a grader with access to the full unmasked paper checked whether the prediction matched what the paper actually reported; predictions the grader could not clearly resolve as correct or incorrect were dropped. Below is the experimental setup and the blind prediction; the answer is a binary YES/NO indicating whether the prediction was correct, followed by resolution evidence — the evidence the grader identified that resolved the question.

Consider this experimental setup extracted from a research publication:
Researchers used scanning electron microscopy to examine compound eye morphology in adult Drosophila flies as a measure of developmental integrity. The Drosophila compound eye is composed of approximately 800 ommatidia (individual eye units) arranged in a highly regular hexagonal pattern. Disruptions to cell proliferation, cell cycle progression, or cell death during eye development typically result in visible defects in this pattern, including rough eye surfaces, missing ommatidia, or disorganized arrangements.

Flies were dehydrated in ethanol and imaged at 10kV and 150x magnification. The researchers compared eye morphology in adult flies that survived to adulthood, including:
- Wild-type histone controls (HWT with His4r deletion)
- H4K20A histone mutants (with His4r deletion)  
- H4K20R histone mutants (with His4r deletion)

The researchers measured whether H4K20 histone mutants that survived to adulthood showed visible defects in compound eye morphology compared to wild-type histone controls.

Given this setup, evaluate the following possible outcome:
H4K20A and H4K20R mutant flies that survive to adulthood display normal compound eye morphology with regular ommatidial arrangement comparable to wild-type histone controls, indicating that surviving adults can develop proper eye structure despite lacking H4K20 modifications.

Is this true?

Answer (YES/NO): NO